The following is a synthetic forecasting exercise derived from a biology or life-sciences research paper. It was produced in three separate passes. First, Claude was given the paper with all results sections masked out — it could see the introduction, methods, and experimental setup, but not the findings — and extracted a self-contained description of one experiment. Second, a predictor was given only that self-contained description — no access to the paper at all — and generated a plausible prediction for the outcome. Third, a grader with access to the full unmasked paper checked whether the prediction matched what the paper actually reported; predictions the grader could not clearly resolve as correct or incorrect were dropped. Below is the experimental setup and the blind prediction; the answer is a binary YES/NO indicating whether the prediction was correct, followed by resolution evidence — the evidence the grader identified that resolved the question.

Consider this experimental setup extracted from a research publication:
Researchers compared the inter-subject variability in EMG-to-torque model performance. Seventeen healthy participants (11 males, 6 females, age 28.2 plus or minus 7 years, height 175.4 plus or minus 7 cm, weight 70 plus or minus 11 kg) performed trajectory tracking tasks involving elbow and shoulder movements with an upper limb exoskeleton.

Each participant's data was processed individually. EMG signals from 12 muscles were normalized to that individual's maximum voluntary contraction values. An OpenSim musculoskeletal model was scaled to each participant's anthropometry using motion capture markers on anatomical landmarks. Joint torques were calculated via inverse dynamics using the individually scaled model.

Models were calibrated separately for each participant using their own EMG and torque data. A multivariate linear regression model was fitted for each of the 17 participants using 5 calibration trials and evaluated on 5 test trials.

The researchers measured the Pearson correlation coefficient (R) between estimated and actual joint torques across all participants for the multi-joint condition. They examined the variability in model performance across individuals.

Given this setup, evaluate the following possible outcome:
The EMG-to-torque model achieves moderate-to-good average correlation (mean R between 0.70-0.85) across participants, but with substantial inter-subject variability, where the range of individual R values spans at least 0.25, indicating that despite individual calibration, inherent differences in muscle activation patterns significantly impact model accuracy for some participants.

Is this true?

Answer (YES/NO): NO